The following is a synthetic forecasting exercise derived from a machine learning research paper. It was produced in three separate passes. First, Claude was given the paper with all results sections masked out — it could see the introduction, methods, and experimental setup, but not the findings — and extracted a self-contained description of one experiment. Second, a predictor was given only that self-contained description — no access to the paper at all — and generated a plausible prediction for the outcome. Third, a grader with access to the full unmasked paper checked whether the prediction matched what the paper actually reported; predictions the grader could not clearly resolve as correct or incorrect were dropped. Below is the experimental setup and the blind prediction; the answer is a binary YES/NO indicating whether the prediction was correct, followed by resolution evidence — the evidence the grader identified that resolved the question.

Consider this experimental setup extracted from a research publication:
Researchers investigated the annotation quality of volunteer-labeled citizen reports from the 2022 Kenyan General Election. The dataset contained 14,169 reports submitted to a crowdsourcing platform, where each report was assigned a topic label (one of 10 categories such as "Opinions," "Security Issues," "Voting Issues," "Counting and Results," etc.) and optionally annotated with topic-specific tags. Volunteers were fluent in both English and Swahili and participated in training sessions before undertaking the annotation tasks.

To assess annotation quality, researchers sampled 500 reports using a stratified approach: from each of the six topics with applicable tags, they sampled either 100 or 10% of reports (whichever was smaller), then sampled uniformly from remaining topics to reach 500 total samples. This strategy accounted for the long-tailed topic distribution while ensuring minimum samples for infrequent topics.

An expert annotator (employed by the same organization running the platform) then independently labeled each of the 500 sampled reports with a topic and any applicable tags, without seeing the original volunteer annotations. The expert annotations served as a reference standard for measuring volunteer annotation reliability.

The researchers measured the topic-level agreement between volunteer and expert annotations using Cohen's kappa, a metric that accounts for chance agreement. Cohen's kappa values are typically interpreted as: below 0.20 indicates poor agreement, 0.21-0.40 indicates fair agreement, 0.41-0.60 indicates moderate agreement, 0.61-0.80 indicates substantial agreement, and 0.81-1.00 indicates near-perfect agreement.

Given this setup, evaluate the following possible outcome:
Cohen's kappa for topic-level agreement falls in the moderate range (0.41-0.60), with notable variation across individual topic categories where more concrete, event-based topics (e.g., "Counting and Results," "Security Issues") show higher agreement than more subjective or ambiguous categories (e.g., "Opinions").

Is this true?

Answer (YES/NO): NO